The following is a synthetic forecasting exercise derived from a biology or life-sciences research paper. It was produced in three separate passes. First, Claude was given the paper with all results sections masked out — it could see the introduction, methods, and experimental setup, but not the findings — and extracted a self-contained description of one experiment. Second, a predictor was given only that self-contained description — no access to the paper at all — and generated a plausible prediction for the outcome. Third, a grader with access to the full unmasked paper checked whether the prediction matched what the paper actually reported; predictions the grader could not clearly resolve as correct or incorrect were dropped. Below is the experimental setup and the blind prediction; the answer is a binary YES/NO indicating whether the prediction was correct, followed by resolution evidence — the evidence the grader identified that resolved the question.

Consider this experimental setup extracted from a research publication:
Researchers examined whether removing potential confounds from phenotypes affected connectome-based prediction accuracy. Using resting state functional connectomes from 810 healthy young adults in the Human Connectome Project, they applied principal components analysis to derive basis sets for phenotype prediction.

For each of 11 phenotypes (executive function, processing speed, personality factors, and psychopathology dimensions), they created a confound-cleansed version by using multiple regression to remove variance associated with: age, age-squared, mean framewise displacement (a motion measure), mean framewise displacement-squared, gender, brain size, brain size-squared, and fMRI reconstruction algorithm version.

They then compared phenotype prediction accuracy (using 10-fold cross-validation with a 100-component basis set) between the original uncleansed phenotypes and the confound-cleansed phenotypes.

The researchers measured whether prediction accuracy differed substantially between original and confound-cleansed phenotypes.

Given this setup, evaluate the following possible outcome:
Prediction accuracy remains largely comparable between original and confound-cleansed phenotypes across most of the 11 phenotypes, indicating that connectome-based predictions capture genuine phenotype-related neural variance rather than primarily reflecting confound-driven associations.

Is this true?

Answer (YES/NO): YES